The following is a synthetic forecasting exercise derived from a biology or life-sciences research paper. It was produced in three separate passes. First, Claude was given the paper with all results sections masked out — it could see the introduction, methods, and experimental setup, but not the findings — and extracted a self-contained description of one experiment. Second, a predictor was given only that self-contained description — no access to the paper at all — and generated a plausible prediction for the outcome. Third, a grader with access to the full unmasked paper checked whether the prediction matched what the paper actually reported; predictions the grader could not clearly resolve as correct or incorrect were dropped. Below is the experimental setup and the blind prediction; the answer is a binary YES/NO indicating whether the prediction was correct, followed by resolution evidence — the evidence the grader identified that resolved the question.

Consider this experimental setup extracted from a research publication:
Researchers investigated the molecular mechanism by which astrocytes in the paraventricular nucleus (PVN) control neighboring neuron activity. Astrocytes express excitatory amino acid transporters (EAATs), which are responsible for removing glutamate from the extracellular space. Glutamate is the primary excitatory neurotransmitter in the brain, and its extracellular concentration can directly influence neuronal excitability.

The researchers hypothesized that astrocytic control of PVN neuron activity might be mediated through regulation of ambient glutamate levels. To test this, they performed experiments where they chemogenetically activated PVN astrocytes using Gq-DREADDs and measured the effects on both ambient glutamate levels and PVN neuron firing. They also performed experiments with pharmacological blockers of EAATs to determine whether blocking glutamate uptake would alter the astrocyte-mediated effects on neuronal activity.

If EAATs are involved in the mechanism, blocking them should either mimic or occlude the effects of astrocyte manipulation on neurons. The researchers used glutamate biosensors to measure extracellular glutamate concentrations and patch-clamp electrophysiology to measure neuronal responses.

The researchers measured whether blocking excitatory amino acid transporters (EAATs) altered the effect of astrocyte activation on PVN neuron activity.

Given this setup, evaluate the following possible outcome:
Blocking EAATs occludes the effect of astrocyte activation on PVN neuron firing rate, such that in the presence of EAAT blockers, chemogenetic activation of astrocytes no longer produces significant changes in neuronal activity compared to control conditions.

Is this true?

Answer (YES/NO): YES